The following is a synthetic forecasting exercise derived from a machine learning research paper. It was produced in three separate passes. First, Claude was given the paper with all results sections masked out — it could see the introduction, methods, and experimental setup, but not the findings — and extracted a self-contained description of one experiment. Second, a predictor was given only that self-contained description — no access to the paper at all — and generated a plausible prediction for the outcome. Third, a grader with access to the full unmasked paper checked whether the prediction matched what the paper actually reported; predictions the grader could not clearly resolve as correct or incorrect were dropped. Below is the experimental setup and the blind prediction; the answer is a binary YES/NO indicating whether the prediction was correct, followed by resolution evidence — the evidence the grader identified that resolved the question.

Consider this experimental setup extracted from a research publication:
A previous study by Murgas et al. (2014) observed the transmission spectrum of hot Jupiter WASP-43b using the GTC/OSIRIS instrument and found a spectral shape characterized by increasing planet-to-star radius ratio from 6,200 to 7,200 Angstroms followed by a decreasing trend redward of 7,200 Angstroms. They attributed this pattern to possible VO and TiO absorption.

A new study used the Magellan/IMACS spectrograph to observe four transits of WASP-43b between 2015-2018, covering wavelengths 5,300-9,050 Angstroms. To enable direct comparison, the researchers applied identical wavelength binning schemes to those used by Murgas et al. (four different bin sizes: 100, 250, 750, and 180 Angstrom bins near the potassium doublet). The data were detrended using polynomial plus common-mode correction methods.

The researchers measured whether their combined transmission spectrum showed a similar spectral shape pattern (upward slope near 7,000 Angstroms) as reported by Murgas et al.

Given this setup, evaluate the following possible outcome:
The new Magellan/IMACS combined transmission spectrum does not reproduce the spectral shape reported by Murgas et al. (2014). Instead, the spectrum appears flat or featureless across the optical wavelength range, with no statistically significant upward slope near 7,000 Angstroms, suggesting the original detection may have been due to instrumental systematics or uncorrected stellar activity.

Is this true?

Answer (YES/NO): NO